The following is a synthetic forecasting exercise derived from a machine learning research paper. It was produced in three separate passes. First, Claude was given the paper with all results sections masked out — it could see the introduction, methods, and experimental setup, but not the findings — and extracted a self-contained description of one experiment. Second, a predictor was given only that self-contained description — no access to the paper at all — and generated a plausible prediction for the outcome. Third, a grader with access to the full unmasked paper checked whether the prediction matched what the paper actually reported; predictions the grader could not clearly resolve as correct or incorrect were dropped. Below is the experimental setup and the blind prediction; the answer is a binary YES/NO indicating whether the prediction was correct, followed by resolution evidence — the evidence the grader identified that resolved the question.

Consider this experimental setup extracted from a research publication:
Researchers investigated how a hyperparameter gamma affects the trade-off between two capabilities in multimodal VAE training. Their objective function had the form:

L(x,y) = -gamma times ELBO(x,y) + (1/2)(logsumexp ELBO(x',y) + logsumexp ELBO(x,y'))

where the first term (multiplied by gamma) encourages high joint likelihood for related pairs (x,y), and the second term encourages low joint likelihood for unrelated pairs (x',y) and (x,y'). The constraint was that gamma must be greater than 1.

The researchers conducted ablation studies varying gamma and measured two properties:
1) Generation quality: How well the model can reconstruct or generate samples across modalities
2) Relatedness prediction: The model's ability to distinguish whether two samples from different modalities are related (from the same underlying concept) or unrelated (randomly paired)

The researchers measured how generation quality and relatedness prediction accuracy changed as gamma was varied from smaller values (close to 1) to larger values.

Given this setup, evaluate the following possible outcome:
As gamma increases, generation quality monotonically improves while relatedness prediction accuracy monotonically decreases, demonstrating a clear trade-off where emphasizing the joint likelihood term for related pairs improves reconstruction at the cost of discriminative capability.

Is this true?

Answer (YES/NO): NO